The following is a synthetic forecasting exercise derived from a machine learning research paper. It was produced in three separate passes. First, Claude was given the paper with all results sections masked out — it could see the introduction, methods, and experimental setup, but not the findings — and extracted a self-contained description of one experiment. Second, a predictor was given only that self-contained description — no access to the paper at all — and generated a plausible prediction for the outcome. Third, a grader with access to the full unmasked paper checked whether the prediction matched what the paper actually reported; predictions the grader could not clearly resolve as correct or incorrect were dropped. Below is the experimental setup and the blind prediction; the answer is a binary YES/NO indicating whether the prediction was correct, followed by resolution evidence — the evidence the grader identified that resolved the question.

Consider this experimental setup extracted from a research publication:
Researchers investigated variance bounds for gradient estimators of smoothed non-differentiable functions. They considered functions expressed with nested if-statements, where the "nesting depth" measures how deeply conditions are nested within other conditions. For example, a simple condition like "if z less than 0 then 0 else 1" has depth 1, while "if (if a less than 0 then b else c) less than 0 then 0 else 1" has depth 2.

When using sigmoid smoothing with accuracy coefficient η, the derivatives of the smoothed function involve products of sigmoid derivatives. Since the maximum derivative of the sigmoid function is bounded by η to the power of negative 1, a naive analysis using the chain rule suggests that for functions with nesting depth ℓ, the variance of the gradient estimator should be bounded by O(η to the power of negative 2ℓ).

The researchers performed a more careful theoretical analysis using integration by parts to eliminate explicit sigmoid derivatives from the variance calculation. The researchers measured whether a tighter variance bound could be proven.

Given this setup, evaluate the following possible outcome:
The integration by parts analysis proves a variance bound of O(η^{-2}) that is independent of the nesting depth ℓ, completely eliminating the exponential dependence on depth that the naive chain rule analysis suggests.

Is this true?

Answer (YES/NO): NO